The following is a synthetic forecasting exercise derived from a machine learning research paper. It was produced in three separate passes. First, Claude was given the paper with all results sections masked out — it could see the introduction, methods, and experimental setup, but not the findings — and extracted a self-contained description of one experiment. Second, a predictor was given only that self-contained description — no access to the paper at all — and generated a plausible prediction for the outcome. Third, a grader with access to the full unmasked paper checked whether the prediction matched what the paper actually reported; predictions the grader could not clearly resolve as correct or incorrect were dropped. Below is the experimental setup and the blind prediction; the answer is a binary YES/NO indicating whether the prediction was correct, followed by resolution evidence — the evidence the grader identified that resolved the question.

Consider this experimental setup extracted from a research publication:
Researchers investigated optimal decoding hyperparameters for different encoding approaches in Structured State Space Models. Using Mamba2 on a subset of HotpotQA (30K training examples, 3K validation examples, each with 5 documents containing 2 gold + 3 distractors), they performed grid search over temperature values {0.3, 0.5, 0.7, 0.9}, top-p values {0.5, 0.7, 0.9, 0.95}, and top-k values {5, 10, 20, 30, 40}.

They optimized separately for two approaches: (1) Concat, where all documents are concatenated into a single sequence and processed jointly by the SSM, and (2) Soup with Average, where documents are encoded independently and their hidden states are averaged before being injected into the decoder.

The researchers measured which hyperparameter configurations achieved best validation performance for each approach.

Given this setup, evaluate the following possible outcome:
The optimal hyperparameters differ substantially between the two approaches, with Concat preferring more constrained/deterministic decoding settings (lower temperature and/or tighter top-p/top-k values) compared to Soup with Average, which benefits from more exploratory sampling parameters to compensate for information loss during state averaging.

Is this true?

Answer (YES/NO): NO